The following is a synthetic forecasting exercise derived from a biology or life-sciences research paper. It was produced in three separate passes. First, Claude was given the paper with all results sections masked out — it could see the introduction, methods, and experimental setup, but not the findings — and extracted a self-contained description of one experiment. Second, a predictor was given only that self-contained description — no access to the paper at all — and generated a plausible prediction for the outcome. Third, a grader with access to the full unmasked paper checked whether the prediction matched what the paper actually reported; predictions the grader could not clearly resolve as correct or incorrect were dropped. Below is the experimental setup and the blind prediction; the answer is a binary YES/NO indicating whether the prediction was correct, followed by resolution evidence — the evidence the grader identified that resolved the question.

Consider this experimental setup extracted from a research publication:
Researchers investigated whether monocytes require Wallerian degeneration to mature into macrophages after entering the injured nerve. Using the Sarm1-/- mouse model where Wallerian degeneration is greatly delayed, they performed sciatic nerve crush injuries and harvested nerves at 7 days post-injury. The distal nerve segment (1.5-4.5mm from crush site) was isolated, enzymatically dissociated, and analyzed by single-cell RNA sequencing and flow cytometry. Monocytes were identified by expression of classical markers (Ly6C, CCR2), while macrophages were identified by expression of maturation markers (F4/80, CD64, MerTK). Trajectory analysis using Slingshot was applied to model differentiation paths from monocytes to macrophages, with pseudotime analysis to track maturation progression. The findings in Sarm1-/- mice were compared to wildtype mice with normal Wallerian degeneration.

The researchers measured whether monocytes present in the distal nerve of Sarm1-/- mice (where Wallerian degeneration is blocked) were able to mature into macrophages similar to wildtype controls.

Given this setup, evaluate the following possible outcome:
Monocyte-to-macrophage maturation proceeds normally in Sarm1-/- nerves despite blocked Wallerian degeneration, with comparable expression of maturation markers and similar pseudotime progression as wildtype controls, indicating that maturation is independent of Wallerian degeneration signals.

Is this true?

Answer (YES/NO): NO